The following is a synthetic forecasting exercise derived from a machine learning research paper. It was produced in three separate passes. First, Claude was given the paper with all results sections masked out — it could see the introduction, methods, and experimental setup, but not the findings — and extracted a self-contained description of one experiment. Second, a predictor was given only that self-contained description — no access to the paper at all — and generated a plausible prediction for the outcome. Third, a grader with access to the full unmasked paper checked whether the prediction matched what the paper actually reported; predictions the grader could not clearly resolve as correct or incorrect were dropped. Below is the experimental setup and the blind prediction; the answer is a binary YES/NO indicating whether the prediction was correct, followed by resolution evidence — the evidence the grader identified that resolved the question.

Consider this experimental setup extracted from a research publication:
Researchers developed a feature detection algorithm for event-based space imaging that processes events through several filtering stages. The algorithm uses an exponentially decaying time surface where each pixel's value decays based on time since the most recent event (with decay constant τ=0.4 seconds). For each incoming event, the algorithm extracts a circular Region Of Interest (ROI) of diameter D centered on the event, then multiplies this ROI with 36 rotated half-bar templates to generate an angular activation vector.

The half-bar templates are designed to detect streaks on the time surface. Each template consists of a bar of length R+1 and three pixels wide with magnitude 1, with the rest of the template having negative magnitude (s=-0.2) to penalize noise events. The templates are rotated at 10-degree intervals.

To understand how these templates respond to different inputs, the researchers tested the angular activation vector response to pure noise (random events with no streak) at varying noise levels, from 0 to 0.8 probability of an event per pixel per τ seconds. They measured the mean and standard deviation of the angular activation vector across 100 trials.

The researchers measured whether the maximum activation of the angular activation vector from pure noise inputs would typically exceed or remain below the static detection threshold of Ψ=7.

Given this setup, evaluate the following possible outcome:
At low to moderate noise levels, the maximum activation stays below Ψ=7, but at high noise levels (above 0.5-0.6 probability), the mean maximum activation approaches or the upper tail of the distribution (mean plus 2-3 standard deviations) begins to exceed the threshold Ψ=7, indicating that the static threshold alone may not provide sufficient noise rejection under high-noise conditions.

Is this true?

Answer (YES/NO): NO